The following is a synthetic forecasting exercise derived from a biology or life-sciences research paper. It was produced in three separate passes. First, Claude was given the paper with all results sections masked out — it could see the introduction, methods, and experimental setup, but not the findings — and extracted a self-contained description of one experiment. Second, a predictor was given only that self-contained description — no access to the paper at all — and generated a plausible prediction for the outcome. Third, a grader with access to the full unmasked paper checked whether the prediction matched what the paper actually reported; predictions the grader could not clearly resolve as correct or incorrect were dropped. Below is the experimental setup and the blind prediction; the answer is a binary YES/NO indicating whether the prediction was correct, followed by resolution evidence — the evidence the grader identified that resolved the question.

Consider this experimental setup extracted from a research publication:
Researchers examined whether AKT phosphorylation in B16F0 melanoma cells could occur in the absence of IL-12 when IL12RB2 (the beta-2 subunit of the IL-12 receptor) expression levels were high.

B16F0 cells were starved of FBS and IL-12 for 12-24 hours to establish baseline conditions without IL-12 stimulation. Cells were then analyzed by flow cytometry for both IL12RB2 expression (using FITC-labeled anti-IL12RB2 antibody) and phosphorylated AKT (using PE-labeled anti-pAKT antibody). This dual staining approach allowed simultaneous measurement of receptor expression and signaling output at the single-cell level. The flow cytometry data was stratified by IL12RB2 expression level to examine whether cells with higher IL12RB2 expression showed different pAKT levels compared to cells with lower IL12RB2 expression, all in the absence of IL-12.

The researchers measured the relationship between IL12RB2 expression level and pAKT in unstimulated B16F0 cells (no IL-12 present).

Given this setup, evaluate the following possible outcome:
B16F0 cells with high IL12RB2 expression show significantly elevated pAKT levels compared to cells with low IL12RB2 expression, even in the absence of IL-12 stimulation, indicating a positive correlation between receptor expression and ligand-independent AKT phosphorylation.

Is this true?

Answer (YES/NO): YES